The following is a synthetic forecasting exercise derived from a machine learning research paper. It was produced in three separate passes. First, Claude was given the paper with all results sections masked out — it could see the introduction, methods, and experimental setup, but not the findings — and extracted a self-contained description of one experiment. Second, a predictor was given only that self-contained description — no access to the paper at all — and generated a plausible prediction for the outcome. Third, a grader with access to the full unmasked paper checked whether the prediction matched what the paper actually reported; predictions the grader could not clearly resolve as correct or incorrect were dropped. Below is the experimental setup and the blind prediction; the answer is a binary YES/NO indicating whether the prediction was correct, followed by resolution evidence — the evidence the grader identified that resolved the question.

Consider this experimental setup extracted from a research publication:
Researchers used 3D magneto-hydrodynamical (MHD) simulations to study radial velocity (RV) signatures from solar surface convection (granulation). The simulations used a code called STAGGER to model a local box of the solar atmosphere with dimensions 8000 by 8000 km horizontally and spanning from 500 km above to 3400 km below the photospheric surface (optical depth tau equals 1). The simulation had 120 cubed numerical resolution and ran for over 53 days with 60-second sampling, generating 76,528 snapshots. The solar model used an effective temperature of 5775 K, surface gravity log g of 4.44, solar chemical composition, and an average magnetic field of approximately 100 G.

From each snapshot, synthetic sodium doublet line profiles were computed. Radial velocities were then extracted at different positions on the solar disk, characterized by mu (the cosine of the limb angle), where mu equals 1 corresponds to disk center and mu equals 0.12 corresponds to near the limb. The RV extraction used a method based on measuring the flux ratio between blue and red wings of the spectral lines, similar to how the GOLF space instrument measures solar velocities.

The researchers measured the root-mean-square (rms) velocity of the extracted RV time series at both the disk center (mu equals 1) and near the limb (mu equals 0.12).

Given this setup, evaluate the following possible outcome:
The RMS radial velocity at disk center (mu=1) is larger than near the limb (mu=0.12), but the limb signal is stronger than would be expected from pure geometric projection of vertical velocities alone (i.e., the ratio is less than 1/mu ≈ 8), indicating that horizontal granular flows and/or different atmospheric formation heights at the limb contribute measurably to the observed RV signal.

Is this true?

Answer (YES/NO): NO